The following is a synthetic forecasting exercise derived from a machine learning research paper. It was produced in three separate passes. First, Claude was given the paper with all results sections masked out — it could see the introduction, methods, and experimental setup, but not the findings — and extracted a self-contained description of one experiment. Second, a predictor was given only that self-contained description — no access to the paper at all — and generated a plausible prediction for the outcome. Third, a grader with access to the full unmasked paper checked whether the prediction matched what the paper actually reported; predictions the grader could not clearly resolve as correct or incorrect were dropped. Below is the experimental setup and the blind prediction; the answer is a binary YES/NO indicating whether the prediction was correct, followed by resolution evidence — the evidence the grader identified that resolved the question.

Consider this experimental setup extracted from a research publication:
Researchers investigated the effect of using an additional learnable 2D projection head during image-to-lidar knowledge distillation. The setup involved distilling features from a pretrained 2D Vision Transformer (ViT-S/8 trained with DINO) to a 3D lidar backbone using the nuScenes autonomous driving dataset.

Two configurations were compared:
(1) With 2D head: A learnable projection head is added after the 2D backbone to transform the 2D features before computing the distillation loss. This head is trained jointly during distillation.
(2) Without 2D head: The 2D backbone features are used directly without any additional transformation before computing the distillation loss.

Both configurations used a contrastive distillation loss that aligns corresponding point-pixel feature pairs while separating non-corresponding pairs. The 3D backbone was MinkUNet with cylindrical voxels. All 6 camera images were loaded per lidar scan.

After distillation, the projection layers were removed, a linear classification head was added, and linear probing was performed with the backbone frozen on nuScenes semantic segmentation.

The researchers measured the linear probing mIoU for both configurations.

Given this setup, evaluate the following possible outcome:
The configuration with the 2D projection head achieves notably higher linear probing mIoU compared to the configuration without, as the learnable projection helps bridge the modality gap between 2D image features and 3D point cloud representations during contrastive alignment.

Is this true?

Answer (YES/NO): NO